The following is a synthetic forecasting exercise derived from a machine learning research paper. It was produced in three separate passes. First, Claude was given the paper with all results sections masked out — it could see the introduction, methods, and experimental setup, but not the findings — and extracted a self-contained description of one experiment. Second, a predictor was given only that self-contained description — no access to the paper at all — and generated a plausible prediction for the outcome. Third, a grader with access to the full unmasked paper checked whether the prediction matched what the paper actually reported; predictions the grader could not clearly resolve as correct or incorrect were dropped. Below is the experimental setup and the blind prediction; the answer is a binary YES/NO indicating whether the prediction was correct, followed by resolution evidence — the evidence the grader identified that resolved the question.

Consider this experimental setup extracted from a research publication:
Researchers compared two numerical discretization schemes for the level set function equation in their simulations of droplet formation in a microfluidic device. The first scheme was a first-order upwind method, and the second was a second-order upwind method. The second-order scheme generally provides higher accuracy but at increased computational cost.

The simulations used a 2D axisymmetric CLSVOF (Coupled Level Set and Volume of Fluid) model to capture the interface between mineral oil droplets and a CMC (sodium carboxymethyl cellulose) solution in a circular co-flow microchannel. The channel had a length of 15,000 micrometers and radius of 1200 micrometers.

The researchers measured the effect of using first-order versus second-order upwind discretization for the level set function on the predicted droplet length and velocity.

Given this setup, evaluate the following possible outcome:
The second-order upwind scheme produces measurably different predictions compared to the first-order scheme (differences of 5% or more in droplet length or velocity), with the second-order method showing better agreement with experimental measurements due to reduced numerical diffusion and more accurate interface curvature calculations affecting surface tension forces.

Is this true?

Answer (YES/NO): NO